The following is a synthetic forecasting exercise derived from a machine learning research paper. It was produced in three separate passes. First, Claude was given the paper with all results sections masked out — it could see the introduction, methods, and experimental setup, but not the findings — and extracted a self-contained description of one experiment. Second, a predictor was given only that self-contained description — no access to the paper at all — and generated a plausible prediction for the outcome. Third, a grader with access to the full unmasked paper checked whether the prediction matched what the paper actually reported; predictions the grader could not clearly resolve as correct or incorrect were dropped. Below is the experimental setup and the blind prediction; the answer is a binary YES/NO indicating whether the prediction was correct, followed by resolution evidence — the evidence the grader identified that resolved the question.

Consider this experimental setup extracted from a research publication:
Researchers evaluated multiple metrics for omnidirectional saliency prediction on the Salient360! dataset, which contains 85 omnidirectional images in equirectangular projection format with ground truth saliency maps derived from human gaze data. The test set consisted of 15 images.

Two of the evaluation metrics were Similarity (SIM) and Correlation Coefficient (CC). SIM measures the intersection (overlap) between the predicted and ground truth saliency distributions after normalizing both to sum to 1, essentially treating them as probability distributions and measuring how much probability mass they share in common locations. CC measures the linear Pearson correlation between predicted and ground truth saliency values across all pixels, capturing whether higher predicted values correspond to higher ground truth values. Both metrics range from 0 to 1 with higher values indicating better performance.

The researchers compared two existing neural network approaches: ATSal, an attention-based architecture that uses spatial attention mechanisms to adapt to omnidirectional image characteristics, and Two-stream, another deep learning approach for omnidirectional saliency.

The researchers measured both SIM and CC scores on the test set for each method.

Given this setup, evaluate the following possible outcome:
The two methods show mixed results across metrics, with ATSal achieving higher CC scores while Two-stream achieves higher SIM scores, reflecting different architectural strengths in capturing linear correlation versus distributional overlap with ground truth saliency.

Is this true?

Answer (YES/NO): YES